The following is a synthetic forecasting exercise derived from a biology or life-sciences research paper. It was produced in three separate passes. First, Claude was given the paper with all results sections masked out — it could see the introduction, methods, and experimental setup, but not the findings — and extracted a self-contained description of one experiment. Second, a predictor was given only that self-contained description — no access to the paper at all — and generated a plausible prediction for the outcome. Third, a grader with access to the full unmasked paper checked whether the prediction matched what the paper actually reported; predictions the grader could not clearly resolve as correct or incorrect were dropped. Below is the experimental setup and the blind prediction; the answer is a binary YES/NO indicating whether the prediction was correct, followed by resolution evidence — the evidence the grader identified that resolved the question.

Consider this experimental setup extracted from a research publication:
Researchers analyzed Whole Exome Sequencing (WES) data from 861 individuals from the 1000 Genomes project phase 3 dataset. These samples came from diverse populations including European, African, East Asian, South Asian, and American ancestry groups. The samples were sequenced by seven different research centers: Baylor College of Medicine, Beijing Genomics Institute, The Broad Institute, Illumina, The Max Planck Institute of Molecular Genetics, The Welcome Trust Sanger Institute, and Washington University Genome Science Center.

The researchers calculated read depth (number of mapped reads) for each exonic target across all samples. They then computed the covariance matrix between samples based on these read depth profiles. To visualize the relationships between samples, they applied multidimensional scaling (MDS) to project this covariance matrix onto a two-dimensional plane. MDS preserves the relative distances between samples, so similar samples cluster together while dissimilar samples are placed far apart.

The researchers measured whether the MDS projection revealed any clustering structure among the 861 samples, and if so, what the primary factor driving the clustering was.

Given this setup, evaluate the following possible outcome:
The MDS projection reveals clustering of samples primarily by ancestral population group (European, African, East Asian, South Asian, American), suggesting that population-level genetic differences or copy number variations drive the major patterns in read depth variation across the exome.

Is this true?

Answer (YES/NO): NO